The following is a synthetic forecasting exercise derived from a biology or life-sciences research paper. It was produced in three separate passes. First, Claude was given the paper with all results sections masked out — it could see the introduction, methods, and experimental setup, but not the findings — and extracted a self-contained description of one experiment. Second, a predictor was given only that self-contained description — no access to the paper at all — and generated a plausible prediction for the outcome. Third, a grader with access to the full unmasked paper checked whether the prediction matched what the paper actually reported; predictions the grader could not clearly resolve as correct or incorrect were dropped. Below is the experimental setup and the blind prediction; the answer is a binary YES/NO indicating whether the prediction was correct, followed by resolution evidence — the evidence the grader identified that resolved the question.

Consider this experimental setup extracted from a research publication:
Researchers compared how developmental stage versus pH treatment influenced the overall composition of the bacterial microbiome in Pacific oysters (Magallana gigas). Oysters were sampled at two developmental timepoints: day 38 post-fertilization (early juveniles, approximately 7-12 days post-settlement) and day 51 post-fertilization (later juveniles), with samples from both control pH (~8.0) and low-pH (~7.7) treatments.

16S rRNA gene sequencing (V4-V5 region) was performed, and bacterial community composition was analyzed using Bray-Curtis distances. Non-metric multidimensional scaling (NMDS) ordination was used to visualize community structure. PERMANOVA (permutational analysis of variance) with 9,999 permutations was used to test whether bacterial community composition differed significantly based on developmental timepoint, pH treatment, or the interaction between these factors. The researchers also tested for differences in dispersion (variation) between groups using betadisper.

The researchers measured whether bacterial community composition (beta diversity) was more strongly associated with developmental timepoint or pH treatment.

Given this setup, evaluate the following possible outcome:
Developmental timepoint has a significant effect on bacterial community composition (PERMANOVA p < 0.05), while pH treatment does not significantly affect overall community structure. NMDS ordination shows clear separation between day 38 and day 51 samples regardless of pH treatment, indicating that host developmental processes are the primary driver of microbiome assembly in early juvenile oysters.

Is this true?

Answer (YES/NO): NO